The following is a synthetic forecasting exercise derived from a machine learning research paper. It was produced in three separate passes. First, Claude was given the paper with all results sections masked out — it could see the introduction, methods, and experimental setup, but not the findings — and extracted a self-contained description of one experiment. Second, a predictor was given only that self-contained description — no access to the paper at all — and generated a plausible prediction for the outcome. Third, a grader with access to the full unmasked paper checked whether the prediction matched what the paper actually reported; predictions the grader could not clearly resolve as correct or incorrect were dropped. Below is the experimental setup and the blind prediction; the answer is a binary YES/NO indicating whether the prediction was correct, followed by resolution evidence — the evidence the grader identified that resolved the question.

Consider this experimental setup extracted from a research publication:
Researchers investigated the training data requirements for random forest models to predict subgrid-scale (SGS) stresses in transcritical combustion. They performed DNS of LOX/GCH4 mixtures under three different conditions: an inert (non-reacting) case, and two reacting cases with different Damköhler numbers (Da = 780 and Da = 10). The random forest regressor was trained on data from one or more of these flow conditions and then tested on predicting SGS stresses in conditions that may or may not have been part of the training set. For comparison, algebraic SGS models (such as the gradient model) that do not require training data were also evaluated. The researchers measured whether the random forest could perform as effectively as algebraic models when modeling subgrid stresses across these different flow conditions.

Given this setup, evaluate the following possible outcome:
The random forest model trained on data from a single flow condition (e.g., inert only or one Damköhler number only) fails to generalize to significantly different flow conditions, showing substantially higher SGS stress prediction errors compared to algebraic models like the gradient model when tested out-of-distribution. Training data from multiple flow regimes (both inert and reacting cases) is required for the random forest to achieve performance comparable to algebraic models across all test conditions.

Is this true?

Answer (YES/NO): NO